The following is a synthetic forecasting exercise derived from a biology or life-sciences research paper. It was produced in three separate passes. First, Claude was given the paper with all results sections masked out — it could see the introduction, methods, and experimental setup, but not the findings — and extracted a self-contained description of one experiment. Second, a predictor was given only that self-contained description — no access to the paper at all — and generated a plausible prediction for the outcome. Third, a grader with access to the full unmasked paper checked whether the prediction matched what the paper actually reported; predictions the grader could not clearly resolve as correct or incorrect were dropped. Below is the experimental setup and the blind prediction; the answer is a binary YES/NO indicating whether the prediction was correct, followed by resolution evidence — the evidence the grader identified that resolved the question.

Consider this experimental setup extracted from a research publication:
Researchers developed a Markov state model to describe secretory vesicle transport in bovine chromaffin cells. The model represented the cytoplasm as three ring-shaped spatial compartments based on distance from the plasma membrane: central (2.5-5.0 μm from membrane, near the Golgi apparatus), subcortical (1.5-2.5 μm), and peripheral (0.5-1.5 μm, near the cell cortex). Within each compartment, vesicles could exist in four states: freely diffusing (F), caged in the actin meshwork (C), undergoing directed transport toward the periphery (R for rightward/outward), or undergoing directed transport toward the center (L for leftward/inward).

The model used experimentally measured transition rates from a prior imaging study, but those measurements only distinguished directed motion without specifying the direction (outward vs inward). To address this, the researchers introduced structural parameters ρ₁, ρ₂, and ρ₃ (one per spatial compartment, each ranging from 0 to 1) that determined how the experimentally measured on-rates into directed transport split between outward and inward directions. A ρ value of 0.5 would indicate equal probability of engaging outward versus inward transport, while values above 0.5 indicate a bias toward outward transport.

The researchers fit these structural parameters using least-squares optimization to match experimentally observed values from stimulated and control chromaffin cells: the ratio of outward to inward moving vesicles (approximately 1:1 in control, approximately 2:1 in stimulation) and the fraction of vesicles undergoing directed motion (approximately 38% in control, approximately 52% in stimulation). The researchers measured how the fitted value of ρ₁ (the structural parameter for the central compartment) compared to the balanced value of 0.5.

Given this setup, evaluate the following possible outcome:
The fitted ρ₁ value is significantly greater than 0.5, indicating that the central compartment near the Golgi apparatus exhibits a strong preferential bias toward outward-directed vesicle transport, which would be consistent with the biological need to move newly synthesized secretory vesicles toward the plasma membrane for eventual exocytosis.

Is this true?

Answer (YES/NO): YES